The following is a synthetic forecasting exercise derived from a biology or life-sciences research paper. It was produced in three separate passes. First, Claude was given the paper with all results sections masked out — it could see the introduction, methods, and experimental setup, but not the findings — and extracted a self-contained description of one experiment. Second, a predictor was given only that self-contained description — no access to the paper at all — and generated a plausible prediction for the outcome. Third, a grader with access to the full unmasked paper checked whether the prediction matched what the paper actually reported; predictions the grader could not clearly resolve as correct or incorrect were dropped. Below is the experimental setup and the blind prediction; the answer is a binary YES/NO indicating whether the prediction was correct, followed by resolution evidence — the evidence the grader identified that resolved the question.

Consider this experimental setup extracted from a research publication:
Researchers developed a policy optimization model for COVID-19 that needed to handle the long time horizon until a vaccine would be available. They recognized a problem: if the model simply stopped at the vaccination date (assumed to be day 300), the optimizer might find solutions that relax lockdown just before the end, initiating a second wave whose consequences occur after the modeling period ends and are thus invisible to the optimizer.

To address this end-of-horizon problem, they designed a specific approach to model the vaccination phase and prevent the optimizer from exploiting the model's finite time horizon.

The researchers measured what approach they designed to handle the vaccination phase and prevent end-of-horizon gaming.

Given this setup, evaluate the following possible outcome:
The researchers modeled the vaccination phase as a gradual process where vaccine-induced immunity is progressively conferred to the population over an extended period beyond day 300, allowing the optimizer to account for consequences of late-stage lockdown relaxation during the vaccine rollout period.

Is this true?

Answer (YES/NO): YES